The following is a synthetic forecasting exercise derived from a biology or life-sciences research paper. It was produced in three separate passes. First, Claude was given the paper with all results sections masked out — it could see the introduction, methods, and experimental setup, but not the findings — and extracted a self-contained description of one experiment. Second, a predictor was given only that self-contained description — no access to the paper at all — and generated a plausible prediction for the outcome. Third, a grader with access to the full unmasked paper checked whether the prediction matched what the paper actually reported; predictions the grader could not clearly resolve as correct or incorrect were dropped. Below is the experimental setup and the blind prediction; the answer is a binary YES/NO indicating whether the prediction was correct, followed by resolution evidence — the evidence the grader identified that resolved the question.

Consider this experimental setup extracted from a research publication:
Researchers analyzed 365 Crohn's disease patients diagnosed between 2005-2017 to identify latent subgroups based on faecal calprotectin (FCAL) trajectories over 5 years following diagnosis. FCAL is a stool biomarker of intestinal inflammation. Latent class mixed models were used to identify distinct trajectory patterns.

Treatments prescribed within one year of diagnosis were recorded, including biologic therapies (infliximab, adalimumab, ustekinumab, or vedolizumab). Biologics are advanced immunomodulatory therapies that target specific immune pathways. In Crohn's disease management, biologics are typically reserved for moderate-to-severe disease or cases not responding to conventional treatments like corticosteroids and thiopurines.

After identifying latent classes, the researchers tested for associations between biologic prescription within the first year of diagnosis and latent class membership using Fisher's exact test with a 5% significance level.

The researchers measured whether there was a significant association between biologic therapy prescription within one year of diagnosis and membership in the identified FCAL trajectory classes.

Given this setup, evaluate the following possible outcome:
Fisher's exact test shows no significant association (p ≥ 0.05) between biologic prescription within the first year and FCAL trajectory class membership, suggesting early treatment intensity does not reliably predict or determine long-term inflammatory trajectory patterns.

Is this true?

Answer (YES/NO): NO